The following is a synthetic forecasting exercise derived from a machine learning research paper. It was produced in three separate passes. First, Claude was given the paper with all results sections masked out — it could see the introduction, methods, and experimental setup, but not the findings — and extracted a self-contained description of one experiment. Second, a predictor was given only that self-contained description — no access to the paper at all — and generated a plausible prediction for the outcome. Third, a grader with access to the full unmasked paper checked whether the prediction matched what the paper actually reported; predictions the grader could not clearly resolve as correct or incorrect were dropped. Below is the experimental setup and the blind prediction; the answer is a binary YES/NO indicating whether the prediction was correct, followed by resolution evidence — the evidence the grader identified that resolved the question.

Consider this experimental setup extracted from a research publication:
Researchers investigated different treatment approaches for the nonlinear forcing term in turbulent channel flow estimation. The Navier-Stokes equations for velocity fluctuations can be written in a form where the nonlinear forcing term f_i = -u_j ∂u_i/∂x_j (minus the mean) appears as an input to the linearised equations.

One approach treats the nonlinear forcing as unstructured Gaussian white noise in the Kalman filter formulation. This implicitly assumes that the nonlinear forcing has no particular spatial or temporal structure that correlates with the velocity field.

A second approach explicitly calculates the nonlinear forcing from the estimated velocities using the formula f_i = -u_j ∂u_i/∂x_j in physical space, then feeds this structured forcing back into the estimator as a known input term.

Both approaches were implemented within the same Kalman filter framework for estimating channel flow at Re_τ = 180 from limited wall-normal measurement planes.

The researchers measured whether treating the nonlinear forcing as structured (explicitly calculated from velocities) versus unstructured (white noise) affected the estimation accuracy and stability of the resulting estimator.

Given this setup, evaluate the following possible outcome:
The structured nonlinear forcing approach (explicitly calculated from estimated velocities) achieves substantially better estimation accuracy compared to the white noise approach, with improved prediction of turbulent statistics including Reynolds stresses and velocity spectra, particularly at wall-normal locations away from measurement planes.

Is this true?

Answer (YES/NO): NO